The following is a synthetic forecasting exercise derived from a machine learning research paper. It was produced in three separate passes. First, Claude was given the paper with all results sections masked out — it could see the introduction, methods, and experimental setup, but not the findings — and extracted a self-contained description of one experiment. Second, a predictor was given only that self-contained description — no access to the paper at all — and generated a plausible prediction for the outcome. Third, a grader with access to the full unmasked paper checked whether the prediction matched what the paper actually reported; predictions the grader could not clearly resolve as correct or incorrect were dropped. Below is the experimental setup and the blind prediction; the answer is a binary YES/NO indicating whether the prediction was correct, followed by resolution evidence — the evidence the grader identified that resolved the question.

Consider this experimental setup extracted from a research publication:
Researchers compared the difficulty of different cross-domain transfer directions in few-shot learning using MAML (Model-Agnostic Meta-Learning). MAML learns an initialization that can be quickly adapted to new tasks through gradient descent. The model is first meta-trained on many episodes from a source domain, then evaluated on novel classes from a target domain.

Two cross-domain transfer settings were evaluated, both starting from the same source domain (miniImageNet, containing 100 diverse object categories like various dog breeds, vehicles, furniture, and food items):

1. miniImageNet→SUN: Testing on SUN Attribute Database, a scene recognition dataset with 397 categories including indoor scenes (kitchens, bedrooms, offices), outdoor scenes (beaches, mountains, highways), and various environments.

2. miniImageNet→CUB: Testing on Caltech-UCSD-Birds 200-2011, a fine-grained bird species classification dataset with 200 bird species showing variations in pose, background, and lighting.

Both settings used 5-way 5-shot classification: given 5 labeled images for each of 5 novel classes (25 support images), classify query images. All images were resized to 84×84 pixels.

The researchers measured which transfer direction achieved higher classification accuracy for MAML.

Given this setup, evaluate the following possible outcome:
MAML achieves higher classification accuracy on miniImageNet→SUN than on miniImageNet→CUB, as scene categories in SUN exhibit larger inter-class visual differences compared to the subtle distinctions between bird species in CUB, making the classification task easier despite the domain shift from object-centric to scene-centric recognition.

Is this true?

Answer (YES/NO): YES